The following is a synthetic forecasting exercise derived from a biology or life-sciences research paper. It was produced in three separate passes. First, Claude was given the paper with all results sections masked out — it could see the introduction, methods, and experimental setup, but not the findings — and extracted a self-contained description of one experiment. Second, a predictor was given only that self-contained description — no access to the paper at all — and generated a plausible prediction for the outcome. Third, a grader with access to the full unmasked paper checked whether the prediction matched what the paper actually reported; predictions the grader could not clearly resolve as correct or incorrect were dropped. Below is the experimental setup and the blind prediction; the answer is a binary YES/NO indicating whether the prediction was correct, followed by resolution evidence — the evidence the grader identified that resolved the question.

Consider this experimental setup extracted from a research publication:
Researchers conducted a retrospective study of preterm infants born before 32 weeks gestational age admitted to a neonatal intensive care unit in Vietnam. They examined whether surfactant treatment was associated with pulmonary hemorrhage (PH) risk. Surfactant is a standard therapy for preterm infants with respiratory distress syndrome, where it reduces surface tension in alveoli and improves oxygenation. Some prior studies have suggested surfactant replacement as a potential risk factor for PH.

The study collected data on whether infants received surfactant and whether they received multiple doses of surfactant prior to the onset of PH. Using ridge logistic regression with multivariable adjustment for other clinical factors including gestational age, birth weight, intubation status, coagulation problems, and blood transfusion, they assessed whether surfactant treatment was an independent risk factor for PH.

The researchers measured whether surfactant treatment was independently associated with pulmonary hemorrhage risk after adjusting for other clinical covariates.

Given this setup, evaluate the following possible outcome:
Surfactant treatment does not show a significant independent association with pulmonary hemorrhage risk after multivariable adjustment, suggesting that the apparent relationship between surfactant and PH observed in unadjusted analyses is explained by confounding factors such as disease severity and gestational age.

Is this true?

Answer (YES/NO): YES